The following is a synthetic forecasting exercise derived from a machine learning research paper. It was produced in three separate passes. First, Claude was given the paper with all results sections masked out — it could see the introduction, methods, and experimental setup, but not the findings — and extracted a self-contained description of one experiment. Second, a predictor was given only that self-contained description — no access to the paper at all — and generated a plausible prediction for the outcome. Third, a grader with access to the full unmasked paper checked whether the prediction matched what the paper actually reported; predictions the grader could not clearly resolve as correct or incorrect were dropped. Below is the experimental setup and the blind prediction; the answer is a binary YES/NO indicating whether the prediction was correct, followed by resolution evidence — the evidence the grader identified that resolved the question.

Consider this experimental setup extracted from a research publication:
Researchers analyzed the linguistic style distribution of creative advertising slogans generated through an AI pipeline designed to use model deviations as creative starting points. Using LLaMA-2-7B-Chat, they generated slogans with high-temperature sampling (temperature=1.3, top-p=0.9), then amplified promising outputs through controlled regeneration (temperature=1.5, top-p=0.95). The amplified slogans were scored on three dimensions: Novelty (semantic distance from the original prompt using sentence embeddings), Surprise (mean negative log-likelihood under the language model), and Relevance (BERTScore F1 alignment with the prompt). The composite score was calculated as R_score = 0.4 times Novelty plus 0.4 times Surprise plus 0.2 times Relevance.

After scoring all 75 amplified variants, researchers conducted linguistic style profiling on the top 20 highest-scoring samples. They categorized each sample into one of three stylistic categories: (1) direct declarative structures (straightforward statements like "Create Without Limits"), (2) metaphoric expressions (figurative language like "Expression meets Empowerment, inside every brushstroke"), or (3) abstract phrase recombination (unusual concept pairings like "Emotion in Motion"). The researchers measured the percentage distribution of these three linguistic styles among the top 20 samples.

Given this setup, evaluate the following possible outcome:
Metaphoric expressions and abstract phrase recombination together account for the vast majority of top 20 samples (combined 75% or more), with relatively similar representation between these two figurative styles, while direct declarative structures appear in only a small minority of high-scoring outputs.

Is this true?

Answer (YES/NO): NO